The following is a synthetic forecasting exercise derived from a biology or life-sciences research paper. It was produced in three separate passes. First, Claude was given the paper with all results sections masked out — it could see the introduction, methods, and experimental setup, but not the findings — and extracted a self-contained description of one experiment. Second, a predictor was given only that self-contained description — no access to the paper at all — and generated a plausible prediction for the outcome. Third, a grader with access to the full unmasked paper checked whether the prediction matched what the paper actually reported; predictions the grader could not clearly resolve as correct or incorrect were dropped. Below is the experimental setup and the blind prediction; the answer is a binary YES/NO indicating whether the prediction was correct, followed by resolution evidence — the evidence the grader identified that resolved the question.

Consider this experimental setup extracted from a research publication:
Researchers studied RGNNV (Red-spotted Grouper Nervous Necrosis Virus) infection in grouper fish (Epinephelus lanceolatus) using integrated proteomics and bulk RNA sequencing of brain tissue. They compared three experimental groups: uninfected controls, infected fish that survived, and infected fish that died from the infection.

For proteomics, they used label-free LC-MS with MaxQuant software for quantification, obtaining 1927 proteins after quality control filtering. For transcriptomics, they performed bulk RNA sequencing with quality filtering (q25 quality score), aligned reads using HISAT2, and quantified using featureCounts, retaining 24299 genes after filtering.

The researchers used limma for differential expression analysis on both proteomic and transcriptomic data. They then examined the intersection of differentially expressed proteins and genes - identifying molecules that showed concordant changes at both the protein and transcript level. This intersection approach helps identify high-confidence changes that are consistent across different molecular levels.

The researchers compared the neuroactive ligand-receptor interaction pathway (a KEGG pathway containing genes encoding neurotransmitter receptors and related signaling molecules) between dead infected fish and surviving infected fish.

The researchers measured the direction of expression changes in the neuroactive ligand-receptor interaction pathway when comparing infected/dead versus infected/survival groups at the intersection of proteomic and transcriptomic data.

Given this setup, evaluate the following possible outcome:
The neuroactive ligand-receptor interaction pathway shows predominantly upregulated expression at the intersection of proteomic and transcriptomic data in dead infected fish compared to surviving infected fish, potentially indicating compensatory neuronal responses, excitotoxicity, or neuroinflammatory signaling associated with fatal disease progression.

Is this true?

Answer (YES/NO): NO